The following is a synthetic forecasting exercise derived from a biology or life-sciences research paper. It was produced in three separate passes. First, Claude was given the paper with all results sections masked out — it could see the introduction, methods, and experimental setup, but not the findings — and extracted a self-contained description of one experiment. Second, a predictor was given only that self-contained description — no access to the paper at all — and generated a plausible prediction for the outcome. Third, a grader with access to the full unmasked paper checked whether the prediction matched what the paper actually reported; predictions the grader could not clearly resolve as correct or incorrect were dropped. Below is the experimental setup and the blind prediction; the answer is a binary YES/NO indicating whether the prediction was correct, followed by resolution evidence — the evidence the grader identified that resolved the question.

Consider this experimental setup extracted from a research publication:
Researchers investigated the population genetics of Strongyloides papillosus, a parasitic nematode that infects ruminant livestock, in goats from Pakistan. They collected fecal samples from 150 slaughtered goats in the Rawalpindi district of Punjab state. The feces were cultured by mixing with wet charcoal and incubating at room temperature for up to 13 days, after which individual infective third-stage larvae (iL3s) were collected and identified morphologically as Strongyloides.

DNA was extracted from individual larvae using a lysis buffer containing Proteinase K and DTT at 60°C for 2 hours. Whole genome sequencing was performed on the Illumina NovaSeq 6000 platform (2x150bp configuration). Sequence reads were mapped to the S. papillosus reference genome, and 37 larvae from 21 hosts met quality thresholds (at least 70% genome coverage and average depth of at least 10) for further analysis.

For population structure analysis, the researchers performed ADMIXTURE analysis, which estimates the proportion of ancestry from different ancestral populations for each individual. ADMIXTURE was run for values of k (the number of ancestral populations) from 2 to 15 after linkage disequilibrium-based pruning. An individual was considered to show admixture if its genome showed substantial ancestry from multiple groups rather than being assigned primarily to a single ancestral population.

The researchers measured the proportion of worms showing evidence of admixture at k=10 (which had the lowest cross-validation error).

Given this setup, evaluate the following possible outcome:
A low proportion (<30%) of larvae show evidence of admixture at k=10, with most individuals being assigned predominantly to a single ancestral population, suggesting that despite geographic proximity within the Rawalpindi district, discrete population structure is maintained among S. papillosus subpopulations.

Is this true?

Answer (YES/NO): YES